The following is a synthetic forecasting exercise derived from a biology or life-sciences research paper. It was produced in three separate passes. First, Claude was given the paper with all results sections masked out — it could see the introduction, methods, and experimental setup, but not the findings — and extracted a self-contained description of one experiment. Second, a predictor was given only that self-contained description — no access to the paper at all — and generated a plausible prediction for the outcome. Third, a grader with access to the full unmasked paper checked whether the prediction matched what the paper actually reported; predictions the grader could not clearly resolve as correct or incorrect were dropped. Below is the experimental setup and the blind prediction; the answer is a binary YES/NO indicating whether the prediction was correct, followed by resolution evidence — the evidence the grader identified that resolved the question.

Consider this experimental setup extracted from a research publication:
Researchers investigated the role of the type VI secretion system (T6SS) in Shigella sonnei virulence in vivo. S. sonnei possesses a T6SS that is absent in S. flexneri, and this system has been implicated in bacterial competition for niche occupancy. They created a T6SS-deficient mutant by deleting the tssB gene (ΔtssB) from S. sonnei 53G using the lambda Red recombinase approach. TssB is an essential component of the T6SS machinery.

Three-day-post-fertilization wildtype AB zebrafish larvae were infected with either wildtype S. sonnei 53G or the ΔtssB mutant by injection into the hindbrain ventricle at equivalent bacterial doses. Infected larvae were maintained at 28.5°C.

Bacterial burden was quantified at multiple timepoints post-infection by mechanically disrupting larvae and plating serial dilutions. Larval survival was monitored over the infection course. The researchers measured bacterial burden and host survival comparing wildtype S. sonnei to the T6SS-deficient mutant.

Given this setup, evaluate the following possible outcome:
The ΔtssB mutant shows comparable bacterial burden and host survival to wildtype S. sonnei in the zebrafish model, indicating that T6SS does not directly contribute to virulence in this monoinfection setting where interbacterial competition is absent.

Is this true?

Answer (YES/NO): YES